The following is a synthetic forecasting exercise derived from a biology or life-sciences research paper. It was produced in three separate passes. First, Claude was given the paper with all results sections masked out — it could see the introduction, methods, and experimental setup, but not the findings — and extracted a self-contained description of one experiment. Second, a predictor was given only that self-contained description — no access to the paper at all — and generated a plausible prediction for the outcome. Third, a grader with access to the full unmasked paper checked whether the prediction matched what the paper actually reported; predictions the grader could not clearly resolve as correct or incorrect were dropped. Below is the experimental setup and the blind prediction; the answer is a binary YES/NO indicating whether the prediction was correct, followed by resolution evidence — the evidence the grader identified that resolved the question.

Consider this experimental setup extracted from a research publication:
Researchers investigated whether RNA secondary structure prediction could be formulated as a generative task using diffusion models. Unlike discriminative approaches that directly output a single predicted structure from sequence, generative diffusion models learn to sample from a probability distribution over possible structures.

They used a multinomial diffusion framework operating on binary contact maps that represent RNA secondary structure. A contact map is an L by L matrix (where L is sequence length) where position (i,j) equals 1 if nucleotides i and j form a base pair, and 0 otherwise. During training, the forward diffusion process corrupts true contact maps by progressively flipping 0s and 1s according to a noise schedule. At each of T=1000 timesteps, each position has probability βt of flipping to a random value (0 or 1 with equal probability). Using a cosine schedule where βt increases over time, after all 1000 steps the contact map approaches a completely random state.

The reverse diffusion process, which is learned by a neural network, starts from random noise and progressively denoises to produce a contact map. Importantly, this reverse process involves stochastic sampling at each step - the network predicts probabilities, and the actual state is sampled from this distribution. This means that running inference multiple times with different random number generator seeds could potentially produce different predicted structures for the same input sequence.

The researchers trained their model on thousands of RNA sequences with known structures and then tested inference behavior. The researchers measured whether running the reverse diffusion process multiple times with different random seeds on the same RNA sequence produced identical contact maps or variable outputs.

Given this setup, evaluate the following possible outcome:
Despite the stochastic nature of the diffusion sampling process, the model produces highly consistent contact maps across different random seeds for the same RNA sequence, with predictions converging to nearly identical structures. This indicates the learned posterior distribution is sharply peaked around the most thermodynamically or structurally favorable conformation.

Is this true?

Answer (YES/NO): NO